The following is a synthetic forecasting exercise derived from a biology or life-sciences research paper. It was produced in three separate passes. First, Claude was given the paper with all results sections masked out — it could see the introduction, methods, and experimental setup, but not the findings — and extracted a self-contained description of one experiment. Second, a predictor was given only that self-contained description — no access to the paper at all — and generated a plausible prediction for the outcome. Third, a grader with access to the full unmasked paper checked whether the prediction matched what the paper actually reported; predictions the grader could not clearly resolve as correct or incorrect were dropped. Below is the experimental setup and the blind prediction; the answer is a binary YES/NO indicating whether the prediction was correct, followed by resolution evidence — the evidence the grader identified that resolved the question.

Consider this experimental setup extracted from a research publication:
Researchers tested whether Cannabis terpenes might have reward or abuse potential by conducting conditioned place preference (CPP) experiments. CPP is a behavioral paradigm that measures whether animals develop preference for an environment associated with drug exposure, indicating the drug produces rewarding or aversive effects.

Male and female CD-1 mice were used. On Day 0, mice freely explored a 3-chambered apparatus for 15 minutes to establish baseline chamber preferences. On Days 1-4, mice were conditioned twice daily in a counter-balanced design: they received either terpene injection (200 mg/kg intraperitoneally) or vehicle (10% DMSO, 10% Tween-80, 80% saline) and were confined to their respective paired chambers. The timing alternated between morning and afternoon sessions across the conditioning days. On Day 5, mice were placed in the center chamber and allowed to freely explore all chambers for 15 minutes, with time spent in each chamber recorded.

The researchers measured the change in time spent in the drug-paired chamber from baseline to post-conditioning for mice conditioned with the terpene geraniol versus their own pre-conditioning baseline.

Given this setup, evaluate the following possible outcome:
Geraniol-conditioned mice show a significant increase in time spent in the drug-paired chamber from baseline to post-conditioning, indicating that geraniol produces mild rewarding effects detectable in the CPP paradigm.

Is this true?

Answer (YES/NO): NO